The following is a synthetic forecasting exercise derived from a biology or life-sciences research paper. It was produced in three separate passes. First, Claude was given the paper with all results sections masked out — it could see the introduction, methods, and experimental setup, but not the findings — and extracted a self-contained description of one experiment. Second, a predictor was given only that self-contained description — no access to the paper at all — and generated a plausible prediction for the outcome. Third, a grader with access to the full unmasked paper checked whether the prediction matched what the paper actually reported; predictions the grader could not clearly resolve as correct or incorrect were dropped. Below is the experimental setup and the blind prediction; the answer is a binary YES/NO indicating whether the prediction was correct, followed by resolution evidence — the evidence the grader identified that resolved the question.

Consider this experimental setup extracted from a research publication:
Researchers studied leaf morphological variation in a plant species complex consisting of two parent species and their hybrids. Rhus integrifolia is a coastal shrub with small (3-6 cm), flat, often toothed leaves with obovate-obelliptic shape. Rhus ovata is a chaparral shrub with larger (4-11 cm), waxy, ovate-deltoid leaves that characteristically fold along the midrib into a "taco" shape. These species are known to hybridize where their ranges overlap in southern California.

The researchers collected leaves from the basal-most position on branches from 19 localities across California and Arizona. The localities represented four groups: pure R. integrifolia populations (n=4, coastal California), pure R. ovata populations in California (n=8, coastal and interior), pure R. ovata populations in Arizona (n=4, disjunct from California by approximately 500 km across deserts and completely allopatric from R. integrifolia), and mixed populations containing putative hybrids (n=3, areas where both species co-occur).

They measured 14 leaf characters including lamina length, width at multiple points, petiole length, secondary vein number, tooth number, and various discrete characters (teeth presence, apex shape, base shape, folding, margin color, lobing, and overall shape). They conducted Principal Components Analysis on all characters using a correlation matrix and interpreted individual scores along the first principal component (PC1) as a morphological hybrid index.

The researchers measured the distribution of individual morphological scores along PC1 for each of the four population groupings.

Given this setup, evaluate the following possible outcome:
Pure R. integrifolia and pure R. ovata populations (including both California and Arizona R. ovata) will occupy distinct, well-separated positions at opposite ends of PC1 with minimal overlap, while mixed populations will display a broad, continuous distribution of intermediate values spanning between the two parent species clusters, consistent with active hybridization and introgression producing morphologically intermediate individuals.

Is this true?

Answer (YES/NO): YES